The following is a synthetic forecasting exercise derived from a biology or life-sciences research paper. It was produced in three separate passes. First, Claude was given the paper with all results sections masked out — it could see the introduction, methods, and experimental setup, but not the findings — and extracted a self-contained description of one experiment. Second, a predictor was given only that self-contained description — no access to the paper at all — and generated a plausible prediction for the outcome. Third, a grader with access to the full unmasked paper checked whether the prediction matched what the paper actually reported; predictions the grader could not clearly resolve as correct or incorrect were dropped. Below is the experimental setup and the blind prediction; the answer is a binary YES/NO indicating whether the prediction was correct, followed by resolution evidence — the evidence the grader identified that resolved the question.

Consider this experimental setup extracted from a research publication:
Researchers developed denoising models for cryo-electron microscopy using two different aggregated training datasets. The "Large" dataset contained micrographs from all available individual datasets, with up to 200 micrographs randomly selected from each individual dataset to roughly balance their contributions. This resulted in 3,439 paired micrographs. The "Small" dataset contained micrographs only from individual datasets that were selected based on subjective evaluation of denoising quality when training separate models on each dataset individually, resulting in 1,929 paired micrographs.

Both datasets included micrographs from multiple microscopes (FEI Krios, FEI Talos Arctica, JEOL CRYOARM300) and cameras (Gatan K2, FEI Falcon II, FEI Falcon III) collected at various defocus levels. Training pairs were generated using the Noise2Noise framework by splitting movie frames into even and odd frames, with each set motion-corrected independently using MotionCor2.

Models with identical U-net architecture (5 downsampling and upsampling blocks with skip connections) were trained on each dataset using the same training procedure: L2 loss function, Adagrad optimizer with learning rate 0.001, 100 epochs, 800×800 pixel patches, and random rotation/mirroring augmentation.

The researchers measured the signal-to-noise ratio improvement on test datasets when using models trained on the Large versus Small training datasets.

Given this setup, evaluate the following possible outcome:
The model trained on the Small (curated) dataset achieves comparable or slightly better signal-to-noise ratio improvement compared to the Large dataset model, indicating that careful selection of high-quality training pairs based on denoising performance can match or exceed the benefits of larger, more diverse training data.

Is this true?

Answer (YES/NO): NO